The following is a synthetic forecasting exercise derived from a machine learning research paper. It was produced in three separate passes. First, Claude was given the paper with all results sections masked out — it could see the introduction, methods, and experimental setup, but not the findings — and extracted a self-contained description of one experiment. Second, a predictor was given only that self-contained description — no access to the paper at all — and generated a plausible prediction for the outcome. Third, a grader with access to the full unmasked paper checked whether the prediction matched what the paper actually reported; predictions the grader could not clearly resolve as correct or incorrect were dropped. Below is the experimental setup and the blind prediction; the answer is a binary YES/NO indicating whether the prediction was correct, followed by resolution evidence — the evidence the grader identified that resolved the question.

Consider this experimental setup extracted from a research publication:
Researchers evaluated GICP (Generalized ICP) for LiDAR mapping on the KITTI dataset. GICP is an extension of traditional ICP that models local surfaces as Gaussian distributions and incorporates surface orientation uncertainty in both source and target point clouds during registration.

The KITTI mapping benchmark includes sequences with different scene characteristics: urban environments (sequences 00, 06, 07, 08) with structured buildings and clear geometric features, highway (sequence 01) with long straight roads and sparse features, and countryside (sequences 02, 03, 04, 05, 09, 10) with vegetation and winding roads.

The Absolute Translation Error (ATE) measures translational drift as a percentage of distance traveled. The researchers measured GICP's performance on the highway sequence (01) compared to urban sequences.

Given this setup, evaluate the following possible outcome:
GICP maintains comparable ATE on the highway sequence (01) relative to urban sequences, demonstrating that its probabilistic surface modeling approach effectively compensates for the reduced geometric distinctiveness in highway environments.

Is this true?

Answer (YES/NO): NO